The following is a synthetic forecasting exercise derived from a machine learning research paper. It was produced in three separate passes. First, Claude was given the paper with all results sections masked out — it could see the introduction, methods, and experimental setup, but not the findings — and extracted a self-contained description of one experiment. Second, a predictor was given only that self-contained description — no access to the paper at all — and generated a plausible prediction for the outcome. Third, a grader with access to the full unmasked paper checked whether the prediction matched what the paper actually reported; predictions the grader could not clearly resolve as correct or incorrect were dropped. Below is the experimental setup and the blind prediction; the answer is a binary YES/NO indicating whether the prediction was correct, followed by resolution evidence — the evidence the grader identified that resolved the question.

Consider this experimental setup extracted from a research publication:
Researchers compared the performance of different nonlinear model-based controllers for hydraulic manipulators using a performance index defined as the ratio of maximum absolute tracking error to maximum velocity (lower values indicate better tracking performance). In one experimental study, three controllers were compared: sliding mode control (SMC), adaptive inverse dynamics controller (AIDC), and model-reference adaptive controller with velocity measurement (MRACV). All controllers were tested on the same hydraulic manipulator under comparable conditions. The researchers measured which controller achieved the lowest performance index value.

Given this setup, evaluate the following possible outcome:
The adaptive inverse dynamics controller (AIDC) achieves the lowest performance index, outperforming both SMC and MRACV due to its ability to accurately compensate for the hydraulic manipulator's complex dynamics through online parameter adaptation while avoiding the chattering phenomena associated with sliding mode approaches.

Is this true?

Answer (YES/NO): NO